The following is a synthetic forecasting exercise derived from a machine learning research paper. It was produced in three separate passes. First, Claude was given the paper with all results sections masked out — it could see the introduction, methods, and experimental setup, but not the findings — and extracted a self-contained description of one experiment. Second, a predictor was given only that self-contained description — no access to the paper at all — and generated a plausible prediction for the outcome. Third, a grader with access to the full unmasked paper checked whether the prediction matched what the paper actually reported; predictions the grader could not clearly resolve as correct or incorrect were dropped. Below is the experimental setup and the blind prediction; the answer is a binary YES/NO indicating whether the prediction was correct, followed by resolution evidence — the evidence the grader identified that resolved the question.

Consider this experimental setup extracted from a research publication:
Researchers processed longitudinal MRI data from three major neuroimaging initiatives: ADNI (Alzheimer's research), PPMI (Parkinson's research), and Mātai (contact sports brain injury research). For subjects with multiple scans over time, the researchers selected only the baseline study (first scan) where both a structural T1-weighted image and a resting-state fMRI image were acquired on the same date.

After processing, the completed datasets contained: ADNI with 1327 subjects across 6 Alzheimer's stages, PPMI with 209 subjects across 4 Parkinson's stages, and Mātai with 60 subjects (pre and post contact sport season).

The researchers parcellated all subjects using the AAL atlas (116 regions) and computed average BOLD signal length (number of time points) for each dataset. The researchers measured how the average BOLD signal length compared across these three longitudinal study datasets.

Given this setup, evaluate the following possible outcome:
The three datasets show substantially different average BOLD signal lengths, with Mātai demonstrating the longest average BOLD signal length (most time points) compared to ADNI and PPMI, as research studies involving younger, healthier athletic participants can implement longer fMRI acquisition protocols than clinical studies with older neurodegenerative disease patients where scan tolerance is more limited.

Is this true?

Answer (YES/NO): NO